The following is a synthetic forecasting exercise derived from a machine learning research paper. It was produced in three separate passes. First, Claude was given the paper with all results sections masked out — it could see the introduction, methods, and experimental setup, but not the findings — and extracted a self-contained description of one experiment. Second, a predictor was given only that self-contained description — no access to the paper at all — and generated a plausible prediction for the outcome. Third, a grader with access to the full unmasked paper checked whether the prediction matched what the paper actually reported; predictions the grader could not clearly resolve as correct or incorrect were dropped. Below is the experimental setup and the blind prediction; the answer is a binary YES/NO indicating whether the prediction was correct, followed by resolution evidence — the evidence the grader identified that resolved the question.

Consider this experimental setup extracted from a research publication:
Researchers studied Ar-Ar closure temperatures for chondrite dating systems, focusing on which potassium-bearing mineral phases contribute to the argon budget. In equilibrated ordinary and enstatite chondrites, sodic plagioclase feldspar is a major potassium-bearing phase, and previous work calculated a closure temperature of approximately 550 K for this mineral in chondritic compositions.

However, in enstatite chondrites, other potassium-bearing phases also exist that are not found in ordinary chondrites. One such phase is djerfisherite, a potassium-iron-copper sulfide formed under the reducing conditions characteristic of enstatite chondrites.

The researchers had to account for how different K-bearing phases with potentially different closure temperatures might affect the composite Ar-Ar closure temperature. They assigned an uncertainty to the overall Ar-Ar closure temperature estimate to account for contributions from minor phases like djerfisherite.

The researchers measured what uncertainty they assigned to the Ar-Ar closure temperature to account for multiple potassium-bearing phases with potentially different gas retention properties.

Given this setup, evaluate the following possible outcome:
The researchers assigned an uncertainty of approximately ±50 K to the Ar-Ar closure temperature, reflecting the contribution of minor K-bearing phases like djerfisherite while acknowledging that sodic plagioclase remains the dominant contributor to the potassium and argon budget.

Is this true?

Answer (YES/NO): NO